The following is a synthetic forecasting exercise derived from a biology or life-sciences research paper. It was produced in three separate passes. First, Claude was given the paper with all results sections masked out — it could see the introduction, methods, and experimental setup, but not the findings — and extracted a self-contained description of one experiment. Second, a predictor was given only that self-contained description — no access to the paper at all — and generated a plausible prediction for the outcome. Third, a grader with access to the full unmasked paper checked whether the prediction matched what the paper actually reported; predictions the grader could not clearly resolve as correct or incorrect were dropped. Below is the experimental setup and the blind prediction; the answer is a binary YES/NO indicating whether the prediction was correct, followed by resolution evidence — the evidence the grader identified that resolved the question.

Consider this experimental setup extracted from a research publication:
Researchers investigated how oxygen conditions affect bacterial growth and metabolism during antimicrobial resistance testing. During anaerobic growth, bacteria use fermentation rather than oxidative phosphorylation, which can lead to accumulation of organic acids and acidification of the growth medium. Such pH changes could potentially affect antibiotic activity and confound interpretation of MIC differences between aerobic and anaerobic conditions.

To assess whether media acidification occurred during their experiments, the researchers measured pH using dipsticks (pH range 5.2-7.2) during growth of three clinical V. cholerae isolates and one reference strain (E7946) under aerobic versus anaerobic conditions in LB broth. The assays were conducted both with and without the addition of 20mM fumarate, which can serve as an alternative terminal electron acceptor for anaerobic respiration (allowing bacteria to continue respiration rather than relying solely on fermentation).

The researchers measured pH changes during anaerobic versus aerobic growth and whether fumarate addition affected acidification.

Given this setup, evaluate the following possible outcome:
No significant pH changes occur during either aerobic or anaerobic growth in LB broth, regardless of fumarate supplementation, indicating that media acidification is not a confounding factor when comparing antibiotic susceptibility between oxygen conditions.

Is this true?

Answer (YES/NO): NO